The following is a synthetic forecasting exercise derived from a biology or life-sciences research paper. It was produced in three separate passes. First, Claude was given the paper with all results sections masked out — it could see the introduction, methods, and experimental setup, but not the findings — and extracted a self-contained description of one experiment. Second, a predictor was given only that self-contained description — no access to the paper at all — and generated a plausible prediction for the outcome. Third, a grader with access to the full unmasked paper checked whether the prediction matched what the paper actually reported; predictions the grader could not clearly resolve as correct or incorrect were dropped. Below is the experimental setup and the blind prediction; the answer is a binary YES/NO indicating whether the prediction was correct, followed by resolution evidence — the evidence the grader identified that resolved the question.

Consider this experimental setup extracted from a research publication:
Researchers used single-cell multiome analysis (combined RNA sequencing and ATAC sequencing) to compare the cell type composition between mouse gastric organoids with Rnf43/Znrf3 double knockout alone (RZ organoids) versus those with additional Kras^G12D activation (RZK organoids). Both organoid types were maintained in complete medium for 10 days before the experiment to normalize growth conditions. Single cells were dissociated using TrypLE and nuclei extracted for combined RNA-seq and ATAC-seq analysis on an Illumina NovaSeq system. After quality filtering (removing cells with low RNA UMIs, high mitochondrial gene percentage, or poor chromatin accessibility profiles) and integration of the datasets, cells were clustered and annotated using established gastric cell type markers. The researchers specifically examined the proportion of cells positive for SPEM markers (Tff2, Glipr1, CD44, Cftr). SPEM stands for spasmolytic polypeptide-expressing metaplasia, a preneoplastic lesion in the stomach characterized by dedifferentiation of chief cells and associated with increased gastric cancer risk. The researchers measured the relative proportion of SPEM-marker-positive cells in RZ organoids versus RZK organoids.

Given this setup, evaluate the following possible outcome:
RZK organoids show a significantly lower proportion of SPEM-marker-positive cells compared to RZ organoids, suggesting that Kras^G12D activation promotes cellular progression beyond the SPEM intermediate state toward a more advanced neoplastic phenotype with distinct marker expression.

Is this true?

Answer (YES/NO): NO